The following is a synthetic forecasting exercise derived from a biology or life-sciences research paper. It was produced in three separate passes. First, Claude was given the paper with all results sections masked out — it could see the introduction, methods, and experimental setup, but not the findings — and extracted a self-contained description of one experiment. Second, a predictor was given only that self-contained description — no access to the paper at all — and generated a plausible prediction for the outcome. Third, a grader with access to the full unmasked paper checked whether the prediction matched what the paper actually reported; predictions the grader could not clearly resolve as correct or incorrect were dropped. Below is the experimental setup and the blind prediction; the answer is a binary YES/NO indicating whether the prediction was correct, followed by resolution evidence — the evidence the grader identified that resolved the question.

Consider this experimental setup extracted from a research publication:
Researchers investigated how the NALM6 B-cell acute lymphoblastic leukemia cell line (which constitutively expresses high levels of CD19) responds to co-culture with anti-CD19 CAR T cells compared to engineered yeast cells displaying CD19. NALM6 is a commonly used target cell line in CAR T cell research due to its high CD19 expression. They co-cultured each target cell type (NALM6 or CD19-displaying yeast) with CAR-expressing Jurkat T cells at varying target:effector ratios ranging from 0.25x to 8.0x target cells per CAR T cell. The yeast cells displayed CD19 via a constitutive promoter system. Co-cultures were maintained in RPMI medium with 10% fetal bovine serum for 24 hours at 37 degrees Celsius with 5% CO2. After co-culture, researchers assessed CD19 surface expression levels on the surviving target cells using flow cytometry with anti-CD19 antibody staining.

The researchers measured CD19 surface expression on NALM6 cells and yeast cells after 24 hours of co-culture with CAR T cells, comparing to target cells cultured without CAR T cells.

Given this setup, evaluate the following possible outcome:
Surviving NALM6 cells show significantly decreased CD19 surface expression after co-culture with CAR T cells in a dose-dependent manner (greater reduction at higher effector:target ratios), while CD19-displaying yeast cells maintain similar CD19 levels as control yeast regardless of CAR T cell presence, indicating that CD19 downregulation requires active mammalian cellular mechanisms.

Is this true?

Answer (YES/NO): NO